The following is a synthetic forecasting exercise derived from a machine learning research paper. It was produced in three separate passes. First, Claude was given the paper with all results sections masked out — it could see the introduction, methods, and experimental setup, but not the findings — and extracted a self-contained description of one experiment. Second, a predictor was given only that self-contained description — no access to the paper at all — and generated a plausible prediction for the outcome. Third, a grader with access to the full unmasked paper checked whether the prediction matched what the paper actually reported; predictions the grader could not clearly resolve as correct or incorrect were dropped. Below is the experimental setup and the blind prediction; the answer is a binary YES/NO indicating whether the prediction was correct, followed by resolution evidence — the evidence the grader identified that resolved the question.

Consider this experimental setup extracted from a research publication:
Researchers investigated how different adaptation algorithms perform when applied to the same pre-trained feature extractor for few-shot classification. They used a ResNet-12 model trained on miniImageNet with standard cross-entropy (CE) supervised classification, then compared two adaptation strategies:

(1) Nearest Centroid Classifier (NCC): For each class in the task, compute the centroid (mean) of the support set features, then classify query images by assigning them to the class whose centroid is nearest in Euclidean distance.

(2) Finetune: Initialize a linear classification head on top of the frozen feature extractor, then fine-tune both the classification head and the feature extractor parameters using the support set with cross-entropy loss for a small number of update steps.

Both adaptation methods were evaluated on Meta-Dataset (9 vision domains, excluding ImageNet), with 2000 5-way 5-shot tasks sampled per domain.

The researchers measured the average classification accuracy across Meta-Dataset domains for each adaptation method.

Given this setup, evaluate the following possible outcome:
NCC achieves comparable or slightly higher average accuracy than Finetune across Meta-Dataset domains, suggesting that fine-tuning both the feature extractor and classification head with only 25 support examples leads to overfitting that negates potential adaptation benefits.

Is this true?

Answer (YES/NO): NO